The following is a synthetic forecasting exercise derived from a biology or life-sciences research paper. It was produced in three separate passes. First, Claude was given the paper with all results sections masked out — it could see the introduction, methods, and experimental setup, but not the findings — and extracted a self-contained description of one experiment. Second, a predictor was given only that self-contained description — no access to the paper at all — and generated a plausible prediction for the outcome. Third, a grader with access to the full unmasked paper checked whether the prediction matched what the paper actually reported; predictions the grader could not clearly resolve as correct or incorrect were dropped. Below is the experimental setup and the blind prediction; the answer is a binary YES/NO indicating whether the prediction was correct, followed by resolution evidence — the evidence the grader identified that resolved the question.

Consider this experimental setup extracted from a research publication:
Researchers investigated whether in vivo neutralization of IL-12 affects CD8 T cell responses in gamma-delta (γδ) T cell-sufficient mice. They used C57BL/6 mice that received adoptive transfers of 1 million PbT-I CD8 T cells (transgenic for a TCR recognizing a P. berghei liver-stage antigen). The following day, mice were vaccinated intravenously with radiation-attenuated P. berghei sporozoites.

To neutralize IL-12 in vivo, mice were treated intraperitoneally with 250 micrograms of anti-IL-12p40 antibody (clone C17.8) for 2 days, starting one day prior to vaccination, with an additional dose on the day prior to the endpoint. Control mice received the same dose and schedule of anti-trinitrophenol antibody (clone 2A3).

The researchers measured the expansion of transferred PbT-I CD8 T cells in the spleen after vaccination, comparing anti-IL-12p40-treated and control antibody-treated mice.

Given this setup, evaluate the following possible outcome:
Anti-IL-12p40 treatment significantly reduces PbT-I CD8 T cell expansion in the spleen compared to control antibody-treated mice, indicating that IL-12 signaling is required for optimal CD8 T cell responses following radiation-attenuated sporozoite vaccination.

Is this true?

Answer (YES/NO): YES